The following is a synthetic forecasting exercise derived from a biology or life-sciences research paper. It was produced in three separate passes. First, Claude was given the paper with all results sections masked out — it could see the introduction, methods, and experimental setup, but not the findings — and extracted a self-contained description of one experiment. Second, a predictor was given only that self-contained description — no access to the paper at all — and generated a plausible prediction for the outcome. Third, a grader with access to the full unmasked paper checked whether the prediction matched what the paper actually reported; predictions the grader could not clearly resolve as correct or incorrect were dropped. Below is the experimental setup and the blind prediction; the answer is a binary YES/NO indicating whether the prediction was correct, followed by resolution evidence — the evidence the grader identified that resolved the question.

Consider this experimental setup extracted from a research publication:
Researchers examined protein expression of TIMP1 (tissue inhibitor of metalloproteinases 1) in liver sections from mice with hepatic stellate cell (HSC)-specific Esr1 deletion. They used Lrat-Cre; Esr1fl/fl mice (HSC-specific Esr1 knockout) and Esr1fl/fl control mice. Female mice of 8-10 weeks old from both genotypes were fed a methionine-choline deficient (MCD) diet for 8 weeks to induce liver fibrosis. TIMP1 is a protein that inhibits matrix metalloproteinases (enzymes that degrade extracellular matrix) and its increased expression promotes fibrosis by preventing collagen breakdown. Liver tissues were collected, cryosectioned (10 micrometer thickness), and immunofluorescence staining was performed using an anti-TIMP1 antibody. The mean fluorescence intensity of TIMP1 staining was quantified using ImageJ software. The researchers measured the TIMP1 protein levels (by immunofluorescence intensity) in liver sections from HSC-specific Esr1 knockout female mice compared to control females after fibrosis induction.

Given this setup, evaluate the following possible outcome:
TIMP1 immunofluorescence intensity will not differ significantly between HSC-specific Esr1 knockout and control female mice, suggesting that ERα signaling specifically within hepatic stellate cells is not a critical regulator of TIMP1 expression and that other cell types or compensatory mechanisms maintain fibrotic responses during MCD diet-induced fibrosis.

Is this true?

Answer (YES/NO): NO